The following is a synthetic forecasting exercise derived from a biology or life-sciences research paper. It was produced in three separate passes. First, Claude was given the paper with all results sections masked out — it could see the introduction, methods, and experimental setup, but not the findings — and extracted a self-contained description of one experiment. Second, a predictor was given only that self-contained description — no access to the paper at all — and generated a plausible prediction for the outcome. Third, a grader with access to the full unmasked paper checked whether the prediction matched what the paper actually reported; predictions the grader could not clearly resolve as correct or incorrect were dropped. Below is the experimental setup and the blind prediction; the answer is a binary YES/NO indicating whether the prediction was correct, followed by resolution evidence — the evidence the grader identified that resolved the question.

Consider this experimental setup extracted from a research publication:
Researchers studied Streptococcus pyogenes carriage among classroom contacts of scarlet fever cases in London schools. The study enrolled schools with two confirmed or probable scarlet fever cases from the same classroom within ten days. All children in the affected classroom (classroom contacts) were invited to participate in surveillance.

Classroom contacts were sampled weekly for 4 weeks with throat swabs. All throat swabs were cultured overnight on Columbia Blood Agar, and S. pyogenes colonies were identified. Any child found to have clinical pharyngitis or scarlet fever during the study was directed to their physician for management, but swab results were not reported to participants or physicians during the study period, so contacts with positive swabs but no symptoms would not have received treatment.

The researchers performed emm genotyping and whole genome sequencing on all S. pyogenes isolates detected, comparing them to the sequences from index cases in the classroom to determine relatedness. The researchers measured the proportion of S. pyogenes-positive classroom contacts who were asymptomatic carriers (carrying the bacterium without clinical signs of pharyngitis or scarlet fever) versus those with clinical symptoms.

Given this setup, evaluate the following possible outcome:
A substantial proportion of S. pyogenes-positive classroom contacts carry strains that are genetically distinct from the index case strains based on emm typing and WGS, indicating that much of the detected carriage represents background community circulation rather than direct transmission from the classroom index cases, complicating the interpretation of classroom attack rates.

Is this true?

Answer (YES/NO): NO